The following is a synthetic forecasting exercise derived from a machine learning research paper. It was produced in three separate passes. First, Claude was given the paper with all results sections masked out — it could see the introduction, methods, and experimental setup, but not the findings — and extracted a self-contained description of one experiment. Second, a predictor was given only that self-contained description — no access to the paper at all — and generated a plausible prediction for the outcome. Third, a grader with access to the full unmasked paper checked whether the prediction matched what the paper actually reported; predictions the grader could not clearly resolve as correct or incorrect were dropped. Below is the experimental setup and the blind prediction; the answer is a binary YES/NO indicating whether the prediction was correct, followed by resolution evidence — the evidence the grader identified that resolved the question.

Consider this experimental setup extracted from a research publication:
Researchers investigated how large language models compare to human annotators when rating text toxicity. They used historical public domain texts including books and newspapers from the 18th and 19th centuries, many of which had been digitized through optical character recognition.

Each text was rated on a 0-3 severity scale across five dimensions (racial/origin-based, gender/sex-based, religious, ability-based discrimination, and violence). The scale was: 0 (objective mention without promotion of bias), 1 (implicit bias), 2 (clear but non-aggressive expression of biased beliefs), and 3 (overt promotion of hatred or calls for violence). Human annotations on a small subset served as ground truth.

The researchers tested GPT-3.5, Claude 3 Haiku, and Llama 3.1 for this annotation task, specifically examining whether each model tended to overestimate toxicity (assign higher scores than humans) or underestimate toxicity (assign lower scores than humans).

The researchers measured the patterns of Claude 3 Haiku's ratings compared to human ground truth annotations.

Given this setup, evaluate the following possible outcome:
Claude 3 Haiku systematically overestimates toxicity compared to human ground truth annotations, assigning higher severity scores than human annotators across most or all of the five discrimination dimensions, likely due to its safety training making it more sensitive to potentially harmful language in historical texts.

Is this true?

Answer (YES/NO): YES